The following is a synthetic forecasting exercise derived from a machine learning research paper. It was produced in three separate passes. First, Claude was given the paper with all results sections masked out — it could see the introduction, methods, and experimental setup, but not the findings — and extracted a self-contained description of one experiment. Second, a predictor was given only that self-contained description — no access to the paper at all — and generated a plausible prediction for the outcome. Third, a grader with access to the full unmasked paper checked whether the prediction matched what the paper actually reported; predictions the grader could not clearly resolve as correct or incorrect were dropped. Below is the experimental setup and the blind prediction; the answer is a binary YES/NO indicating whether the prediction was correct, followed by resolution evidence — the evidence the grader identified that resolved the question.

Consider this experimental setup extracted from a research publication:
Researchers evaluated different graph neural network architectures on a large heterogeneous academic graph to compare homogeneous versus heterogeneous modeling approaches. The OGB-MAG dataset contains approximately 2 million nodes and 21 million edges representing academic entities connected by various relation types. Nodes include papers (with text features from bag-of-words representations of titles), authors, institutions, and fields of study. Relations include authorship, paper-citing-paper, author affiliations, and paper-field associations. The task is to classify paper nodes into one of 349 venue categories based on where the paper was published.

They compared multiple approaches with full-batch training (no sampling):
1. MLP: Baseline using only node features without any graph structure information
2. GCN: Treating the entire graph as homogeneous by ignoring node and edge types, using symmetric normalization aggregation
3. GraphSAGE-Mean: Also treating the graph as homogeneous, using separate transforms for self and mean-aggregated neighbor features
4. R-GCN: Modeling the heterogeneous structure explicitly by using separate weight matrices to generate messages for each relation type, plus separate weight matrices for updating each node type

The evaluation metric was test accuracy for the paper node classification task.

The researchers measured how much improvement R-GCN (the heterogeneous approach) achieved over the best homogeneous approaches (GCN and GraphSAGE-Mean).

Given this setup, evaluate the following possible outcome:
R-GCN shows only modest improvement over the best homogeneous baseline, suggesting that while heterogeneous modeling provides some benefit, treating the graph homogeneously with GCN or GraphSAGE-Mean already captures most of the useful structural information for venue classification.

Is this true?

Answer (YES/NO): NO